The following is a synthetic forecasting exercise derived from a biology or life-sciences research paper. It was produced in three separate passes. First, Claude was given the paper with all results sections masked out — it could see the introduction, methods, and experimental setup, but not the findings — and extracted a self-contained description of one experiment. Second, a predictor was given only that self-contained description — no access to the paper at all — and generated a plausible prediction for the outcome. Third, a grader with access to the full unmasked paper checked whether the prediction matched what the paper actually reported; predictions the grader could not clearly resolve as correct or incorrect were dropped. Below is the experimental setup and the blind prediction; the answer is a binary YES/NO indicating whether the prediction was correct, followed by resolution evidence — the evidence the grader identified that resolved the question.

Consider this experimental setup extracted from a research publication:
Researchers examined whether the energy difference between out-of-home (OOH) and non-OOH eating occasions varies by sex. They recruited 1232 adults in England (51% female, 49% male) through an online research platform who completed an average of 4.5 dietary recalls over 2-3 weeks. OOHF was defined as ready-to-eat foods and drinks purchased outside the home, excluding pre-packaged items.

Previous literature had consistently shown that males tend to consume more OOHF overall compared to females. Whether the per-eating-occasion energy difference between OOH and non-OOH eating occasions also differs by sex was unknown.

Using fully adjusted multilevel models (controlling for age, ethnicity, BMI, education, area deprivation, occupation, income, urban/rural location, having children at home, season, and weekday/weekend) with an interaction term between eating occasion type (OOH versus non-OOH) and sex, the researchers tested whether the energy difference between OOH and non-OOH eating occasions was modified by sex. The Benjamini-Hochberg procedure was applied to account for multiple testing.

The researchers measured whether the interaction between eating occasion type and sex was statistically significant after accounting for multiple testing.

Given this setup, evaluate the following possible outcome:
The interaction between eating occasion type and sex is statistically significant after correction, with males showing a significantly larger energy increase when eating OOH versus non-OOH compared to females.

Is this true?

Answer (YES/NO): NO